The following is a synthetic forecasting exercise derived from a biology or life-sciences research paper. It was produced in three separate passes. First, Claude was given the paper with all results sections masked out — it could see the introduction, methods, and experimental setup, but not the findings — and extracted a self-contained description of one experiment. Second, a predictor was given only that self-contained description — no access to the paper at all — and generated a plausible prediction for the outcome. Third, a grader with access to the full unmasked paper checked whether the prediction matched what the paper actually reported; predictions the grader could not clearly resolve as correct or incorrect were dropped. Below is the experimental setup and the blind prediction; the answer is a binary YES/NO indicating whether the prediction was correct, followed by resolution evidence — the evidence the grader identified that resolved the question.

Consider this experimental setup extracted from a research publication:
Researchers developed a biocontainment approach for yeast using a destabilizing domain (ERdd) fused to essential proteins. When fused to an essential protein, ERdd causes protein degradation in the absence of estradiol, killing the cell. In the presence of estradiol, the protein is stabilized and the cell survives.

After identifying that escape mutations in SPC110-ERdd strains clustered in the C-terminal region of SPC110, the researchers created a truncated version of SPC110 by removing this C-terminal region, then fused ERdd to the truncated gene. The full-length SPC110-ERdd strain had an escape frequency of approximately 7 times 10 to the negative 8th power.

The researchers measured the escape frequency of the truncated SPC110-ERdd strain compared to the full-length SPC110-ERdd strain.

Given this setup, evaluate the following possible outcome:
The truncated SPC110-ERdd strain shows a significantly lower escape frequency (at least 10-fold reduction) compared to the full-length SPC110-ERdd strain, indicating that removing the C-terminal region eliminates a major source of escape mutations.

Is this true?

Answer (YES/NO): YES